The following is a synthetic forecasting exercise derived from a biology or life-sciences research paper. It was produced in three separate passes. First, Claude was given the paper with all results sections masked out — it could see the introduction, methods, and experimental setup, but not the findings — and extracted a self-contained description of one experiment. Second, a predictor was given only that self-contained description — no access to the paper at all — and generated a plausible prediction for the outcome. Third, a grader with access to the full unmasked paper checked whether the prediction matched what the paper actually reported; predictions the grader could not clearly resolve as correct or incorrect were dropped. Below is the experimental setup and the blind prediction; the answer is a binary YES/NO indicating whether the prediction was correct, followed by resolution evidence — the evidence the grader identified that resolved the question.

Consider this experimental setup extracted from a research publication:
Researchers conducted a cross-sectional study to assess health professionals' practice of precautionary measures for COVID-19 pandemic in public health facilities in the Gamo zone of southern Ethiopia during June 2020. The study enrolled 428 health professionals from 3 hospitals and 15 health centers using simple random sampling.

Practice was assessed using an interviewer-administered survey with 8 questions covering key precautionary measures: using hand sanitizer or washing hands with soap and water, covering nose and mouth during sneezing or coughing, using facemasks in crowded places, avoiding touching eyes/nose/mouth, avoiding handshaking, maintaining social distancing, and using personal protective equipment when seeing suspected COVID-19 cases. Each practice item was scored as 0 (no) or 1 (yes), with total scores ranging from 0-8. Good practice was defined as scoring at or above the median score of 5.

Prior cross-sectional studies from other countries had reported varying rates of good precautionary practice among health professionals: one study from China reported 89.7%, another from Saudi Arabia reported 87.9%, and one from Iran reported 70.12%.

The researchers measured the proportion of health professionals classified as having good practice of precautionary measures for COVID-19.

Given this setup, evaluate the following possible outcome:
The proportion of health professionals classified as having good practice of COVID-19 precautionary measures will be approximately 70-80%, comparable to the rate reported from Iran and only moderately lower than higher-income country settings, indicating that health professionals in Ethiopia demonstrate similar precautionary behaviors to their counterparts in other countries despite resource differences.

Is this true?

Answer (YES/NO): NO